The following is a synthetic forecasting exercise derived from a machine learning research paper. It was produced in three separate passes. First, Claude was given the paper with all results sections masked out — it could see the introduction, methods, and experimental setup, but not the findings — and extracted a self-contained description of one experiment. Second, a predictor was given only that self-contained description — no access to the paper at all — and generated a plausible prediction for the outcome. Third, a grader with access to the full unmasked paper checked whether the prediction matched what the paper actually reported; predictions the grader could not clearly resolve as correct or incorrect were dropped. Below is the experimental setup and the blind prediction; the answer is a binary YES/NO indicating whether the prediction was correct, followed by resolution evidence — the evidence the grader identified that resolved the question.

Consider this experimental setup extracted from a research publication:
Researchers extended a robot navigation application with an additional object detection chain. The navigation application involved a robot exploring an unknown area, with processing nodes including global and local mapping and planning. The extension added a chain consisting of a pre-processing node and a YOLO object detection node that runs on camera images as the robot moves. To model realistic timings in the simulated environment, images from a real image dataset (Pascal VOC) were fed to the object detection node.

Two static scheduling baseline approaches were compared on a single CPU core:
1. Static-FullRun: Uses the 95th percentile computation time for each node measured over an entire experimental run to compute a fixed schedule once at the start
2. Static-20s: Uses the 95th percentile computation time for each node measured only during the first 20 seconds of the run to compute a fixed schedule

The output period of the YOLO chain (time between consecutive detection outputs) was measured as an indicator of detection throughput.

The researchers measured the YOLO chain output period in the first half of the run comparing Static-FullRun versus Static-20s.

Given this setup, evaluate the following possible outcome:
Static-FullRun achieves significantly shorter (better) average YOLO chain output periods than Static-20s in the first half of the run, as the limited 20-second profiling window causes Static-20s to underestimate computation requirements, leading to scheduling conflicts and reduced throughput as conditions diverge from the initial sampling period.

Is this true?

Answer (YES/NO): NO